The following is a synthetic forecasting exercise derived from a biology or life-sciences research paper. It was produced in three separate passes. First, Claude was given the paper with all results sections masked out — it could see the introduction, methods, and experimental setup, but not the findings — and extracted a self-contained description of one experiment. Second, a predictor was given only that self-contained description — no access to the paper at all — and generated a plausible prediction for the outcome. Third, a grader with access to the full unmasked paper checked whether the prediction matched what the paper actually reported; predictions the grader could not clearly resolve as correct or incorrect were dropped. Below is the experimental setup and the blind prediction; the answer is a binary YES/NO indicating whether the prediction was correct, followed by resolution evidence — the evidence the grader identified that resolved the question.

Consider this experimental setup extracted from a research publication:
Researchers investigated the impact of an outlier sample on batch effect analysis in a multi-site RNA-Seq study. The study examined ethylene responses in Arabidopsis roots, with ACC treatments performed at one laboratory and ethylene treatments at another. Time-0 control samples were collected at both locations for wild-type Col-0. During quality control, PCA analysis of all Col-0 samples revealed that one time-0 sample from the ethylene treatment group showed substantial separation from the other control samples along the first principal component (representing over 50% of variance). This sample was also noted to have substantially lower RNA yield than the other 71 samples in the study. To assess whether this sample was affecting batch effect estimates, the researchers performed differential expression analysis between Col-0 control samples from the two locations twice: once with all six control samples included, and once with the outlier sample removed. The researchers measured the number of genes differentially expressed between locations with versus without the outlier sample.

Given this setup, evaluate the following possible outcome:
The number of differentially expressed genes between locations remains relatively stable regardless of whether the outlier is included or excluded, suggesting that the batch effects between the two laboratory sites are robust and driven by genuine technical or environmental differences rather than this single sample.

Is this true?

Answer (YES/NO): NO